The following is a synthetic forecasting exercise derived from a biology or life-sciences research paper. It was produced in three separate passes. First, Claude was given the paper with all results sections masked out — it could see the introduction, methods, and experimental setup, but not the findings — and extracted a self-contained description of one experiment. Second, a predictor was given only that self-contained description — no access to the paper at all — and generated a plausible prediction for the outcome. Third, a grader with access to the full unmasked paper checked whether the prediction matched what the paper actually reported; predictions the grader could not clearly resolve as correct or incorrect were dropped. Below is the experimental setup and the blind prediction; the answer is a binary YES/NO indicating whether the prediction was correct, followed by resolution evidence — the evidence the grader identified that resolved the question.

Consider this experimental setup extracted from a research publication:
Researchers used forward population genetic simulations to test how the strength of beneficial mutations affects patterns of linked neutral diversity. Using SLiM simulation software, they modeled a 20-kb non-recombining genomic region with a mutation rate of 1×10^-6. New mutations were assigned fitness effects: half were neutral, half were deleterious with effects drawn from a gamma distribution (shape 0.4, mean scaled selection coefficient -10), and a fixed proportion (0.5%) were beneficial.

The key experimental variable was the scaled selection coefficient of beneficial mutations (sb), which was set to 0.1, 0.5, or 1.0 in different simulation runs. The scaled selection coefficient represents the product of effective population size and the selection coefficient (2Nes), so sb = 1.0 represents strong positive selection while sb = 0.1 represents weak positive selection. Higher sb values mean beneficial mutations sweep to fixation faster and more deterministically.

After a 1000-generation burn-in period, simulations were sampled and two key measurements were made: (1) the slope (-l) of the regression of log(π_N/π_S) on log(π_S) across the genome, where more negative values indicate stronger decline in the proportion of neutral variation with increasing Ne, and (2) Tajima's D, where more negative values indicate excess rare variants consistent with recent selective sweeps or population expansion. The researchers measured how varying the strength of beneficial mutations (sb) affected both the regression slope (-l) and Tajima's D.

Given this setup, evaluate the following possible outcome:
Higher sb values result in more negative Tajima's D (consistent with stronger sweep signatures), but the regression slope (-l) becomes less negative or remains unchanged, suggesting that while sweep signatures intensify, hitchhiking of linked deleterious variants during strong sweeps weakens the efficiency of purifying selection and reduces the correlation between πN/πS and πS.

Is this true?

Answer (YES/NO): NO